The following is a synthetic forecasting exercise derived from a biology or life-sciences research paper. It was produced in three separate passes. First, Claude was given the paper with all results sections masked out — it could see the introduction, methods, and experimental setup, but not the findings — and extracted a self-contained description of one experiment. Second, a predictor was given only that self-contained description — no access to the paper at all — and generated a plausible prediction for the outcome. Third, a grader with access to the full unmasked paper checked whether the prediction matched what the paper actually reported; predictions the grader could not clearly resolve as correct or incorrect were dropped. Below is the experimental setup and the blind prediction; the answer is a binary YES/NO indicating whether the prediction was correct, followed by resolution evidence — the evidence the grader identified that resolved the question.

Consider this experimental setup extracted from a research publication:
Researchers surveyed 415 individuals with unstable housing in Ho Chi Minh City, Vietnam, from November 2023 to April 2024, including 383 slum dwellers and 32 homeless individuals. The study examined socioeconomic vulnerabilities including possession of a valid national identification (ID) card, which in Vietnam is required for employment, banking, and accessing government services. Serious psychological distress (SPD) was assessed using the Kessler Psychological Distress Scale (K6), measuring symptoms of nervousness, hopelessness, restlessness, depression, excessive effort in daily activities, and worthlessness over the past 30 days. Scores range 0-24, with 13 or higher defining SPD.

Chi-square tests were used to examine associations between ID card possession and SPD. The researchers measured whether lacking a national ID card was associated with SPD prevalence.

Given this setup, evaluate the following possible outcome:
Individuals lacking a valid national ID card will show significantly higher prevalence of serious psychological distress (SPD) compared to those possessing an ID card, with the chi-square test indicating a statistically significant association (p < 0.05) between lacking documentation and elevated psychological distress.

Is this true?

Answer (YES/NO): YES